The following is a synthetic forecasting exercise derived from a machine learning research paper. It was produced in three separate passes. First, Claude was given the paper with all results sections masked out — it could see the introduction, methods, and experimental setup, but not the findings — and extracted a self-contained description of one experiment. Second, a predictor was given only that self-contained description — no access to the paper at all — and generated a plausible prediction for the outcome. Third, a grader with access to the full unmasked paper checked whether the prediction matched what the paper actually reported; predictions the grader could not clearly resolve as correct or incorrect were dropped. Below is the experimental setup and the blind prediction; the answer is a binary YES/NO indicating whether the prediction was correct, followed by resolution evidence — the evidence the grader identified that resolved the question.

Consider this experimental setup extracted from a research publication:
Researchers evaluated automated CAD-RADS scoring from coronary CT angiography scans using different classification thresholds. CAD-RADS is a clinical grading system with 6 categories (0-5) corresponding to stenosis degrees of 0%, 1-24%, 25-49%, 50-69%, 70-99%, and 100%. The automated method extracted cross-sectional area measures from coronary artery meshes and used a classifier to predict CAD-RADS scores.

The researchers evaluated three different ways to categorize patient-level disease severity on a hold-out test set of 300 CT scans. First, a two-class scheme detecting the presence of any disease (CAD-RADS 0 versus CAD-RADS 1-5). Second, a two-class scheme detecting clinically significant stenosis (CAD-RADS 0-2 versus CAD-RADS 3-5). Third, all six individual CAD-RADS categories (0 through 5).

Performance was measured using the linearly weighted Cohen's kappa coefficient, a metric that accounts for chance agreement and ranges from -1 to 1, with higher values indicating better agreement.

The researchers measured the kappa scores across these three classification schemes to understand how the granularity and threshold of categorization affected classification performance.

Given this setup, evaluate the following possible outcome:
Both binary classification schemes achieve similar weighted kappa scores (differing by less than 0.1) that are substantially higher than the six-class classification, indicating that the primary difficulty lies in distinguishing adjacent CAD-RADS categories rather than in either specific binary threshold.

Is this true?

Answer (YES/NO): NO